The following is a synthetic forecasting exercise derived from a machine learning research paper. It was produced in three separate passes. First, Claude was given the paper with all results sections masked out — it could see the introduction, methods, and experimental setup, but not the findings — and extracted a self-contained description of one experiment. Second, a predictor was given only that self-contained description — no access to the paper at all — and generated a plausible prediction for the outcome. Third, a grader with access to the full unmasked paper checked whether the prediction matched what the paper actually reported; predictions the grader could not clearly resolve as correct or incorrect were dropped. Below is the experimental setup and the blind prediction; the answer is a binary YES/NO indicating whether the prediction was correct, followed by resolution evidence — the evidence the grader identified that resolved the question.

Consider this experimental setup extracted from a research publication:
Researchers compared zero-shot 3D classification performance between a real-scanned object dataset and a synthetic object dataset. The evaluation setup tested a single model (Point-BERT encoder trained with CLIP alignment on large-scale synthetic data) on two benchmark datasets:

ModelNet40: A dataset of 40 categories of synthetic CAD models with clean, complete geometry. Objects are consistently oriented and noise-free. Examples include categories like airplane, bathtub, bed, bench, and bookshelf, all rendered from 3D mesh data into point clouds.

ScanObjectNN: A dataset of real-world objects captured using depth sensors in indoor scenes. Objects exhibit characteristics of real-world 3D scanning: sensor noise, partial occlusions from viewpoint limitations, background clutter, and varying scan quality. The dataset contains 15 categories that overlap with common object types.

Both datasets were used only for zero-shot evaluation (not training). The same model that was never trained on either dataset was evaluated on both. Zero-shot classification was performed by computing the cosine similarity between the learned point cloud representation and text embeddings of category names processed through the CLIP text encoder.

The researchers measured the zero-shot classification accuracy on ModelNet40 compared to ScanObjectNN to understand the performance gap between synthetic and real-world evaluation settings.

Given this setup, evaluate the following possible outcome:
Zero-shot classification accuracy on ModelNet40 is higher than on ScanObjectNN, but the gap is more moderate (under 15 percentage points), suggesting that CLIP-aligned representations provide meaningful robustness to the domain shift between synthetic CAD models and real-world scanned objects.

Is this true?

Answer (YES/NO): NO